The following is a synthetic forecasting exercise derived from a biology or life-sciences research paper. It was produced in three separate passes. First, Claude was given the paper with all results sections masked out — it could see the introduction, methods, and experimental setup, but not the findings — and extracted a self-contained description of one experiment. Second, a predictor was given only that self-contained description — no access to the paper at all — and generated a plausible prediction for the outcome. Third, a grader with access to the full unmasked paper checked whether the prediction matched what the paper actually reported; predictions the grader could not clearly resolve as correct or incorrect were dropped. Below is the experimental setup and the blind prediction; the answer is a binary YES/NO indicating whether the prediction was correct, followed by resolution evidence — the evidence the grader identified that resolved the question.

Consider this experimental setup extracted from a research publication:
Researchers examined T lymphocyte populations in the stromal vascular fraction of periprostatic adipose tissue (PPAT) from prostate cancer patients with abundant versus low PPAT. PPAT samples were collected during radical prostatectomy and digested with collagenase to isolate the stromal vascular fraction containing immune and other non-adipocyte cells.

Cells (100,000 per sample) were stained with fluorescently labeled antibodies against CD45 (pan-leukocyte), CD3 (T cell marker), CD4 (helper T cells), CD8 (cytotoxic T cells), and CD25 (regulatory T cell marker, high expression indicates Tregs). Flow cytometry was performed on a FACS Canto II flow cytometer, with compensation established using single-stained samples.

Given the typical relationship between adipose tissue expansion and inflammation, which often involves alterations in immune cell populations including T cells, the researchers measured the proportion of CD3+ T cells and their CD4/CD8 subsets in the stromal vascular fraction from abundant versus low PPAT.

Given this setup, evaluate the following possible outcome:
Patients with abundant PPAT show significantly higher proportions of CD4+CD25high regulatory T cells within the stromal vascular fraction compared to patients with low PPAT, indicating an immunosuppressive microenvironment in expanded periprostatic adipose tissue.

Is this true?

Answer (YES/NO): NO